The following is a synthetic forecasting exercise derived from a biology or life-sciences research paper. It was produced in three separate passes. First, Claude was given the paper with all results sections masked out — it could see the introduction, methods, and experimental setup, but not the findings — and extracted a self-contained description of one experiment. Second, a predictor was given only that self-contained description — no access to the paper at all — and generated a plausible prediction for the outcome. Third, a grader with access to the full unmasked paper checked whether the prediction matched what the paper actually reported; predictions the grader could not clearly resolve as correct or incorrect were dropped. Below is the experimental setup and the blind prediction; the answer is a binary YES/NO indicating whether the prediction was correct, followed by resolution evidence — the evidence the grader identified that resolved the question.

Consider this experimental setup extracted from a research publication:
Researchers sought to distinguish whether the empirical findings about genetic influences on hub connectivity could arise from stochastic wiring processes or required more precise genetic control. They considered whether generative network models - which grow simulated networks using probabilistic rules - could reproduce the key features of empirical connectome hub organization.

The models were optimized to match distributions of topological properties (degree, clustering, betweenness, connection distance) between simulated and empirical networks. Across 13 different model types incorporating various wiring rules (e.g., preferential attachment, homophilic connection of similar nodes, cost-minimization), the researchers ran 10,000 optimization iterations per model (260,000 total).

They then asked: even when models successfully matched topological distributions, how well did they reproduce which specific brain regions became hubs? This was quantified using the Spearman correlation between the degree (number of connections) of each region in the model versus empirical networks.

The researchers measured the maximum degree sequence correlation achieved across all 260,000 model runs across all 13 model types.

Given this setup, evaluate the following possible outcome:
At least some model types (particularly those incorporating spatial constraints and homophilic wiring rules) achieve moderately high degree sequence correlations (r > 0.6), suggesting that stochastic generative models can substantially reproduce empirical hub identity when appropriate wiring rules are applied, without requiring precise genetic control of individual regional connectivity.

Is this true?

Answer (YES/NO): NO